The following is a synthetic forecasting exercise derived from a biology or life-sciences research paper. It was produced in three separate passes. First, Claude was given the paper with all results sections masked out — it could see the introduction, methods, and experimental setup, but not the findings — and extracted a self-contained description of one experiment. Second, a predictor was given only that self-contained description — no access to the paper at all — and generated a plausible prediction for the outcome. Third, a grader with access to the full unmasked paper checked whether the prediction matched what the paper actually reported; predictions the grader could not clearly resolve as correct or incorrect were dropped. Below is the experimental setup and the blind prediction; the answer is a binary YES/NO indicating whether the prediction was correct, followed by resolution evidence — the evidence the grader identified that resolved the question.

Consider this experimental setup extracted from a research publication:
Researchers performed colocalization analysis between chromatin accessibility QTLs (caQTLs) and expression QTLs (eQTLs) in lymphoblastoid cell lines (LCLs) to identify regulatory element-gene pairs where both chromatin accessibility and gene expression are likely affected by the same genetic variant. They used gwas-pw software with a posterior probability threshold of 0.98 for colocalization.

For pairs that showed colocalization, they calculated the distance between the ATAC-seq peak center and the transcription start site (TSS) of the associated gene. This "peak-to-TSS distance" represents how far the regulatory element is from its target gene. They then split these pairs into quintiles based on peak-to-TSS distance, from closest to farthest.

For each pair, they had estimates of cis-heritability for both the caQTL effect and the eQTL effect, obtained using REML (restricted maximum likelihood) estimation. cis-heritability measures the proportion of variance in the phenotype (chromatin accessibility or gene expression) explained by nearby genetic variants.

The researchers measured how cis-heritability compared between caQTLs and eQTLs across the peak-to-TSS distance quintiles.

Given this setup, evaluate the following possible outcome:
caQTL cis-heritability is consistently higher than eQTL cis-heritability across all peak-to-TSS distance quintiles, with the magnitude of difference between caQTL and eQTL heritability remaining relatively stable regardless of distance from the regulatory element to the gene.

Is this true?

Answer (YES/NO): NO